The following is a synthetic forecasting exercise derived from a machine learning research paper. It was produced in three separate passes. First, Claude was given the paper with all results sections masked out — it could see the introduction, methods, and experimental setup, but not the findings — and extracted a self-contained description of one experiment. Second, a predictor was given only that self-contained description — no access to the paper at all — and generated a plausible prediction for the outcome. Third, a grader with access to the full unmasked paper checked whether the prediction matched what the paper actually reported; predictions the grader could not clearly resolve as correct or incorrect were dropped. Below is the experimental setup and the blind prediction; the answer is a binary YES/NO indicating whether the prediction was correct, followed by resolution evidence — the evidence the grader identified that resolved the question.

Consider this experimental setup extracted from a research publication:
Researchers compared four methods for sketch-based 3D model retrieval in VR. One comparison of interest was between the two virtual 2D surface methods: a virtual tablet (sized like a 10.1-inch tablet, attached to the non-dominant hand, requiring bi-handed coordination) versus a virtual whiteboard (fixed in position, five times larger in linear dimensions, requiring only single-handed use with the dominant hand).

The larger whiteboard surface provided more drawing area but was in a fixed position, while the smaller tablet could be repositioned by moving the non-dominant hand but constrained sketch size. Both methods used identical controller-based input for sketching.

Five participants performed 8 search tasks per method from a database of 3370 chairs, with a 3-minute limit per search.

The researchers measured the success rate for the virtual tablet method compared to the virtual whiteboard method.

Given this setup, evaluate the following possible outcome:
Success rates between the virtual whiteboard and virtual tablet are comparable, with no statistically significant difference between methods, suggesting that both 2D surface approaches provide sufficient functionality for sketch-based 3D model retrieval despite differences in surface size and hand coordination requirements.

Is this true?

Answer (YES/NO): NO